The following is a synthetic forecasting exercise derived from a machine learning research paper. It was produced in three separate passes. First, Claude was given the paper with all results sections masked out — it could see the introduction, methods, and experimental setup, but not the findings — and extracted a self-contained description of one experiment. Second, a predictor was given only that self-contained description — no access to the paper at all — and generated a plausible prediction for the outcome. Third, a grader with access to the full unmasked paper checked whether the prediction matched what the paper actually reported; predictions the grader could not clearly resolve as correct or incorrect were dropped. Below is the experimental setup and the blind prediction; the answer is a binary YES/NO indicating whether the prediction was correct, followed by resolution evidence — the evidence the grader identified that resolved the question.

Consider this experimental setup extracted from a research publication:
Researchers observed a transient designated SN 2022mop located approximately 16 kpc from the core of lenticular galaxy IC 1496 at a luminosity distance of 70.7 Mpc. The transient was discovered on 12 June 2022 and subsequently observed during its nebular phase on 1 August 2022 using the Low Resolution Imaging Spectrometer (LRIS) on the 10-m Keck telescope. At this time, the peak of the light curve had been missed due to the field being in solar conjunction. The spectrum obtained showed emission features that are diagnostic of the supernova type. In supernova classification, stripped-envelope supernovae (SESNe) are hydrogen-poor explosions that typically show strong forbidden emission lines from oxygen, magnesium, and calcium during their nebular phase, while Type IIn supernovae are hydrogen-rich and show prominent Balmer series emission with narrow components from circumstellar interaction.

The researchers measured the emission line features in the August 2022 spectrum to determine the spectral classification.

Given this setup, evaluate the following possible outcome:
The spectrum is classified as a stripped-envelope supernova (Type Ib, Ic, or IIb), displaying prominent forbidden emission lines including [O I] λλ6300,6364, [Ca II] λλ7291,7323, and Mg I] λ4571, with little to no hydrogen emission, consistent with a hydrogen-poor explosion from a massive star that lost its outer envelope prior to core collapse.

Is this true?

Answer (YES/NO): NO